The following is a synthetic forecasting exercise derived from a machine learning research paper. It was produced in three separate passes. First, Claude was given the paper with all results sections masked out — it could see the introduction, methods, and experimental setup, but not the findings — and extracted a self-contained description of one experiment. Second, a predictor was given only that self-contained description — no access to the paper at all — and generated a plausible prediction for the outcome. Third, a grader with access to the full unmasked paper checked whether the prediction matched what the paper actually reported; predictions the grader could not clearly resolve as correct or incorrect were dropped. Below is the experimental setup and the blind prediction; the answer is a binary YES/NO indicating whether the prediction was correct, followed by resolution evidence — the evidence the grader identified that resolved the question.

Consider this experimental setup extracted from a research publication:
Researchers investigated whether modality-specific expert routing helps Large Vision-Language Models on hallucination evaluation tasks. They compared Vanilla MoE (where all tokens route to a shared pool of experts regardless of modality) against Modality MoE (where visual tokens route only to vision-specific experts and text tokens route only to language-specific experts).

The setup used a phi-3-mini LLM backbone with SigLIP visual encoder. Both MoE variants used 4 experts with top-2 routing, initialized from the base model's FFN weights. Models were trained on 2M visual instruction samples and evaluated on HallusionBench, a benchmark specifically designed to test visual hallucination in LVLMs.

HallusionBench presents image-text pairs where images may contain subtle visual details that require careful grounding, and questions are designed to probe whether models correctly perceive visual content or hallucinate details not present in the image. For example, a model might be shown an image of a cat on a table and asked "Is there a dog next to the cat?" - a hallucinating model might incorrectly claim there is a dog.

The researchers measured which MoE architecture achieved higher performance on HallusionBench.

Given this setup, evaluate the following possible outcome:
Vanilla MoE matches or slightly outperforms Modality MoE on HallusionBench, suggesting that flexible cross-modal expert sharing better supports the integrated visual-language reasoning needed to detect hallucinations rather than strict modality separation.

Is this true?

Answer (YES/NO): NO